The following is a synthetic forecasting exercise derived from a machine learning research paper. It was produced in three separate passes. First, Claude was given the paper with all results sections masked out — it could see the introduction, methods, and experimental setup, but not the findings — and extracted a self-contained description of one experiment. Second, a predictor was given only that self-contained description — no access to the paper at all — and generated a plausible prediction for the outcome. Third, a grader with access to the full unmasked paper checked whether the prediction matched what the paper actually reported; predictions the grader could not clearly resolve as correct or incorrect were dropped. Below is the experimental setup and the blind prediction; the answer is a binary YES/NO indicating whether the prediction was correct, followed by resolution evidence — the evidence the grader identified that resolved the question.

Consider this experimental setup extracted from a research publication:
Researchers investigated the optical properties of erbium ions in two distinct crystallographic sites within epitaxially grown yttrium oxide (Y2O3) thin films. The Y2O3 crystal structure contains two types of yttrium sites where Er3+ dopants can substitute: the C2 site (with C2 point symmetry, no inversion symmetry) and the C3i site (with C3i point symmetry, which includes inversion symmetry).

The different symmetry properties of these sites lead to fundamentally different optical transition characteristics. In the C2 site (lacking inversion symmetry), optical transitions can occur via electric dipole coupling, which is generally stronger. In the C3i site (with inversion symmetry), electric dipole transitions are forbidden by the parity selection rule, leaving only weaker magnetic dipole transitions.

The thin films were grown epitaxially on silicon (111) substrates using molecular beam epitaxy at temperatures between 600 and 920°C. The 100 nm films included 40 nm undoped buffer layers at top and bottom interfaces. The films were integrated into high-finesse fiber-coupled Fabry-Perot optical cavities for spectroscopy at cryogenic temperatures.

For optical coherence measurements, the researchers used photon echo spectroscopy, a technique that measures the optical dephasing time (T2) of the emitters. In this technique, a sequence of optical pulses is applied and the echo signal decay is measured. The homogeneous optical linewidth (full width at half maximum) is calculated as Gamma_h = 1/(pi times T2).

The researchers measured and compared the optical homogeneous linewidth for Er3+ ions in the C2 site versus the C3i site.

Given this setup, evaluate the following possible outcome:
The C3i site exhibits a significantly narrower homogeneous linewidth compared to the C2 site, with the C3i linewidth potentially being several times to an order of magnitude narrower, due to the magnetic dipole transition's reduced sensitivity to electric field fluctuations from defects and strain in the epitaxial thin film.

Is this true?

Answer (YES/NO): YES